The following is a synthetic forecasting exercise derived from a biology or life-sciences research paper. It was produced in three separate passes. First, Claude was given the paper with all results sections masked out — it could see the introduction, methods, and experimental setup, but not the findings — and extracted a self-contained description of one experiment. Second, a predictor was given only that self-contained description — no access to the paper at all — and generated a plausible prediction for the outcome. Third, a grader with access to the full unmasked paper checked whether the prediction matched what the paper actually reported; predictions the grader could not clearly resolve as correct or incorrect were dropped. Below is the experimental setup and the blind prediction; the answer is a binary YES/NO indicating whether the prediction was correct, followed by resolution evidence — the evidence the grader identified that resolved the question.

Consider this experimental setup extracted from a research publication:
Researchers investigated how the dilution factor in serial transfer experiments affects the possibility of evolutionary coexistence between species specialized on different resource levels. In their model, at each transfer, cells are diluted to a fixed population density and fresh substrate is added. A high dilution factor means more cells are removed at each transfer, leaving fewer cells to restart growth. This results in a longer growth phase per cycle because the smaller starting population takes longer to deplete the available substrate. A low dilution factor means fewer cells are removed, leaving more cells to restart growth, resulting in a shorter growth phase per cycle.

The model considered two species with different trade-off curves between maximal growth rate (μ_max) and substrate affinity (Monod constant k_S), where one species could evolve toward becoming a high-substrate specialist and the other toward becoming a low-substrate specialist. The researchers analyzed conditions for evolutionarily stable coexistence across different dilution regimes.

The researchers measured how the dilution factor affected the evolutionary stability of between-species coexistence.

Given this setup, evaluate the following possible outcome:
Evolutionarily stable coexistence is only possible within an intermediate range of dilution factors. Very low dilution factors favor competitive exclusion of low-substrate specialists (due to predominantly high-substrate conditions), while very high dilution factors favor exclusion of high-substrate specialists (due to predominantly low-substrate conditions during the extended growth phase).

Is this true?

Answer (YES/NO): NO